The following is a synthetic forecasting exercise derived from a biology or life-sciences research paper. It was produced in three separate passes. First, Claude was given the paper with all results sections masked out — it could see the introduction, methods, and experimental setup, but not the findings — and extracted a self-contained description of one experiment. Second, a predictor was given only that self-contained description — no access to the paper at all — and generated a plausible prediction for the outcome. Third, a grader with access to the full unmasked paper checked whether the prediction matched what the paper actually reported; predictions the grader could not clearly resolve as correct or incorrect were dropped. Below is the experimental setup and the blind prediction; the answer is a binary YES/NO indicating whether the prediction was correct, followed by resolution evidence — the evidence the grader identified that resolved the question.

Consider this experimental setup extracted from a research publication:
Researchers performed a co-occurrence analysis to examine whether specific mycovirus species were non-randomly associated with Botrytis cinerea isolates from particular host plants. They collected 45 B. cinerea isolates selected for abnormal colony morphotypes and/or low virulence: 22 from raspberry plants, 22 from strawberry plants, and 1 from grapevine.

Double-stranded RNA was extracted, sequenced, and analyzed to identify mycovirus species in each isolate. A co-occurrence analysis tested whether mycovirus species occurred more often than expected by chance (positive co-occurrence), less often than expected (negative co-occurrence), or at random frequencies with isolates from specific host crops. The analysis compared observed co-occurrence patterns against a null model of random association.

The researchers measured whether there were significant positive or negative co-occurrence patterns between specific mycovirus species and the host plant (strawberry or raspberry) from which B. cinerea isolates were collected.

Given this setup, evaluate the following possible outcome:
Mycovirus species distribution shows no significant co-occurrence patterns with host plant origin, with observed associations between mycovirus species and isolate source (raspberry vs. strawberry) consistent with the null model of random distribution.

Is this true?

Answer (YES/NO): NO